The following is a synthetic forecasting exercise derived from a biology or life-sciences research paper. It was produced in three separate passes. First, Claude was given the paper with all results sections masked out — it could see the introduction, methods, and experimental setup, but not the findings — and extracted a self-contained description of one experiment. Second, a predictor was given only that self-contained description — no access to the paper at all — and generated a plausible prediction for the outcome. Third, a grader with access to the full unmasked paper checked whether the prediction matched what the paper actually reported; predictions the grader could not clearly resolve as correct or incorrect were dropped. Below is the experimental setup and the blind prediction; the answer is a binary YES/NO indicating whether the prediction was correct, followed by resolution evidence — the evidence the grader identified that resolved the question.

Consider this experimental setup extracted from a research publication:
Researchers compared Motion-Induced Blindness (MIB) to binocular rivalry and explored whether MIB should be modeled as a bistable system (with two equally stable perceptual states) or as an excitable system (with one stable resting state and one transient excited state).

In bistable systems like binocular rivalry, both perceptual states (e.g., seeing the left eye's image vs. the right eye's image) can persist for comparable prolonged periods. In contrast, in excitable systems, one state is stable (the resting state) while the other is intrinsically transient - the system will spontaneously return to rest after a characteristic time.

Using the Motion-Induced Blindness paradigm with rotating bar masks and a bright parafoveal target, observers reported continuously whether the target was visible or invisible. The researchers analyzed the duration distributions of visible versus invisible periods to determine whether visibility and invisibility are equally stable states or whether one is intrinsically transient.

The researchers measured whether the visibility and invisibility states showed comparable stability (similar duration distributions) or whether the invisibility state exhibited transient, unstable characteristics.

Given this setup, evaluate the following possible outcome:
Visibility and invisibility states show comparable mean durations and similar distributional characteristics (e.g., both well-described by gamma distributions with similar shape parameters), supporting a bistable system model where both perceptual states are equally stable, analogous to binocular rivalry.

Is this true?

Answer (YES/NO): NO